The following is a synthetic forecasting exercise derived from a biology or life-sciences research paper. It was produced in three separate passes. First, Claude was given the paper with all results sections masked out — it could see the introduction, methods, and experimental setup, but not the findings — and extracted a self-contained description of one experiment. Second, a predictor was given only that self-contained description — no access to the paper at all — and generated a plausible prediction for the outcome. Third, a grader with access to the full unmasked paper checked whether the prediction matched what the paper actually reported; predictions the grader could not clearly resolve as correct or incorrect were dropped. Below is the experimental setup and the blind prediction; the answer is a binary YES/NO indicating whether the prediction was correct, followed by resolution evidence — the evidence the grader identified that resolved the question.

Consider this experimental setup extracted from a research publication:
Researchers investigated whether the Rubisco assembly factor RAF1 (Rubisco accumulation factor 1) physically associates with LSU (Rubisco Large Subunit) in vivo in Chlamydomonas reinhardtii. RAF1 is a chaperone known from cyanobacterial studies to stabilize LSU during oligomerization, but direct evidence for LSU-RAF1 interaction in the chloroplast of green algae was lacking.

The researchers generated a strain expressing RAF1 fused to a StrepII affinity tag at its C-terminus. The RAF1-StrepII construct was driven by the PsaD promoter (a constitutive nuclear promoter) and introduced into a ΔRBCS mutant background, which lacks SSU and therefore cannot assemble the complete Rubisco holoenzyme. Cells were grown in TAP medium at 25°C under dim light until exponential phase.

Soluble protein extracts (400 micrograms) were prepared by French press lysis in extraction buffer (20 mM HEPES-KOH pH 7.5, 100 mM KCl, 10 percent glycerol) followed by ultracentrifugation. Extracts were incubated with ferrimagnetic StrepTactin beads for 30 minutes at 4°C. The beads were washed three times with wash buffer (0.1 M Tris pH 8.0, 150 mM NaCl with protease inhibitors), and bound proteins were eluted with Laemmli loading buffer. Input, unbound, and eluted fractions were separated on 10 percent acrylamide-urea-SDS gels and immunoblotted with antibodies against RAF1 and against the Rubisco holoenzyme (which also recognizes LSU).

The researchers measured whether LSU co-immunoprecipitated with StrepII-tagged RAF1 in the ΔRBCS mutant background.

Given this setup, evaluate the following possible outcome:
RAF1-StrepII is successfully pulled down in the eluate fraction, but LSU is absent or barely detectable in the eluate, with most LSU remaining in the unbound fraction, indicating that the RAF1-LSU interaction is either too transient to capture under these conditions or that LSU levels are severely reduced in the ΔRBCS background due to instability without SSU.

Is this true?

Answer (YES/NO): NO